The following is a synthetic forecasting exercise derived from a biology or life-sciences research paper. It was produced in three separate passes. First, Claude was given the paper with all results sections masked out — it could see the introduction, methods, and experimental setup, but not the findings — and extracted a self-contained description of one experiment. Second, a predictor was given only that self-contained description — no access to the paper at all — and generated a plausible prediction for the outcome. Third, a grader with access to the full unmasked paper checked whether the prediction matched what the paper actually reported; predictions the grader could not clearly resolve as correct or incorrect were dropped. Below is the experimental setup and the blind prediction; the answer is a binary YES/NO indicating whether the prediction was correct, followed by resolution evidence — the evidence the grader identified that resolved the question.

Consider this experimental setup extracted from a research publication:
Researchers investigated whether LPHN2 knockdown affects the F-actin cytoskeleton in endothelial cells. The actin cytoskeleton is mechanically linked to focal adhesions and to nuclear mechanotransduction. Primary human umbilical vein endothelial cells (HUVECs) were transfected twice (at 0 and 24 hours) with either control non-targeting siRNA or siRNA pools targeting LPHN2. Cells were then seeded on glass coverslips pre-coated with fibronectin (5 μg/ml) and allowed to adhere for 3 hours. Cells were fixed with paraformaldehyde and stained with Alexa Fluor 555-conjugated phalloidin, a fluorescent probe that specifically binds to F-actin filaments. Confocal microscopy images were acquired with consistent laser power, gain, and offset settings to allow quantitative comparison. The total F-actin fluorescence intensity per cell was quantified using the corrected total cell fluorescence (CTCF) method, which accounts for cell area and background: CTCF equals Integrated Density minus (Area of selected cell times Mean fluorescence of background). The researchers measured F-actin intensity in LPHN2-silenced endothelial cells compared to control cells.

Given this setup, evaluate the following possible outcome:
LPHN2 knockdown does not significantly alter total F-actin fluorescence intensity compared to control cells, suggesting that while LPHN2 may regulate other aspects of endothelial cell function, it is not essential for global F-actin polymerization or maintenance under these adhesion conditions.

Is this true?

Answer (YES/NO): NO